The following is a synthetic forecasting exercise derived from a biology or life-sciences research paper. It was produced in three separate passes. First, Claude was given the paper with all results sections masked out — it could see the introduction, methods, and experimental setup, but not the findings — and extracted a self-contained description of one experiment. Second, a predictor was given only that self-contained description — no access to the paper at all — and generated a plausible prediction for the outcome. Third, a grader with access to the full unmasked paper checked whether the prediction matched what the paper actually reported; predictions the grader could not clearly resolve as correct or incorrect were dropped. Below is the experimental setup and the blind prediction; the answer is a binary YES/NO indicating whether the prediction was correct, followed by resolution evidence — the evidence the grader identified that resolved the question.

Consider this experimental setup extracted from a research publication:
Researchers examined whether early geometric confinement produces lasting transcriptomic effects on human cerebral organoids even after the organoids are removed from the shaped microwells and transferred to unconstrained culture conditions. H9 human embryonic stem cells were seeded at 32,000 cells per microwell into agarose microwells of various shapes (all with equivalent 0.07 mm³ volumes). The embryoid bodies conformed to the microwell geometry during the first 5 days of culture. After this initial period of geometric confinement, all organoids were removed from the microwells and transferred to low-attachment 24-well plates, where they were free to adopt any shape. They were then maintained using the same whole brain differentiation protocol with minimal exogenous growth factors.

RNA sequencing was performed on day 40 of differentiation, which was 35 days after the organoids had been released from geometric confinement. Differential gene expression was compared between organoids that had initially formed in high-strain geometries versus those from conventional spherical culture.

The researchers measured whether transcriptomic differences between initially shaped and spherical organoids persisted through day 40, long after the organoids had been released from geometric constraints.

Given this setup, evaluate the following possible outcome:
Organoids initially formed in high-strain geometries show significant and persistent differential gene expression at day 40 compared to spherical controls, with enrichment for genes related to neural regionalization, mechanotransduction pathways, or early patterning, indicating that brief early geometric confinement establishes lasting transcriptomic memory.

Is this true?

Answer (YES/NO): YES